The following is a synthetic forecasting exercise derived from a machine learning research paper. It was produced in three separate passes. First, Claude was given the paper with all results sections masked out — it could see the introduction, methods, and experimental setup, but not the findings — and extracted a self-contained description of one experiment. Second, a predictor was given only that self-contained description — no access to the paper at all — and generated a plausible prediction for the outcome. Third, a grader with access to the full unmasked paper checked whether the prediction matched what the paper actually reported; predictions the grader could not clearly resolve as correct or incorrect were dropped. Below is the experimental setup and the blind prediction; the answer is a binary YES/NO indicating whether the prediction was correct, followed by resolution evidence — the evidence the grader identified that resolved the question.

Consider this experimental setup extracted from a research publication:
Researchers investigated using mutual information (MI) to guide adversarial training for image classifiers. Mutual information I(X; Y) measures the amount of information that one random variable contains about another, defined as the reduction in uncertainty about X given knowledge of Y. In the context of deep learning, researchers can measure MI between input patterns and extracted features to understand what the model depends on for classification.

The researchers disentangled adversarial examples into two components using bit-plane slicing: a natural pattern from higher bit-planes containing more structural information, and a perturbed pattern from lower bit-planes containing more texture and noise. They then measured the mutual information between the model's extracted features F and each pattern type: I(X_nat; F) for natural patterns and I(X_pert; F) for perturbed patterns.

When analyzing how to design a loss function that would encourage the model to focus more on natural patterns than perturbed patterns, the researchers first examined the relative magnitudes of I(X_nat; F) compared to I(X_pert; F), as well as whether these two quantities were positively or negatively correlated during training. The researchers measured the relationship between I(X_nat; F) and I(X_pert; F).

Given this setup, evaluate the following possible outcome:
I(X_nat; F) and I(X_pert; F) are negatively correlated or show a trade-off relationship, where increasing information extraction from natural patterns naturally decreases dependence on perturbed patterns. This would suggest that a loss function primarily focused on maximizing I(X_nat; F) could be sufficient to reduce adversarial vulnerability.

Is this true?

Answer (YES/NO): NO